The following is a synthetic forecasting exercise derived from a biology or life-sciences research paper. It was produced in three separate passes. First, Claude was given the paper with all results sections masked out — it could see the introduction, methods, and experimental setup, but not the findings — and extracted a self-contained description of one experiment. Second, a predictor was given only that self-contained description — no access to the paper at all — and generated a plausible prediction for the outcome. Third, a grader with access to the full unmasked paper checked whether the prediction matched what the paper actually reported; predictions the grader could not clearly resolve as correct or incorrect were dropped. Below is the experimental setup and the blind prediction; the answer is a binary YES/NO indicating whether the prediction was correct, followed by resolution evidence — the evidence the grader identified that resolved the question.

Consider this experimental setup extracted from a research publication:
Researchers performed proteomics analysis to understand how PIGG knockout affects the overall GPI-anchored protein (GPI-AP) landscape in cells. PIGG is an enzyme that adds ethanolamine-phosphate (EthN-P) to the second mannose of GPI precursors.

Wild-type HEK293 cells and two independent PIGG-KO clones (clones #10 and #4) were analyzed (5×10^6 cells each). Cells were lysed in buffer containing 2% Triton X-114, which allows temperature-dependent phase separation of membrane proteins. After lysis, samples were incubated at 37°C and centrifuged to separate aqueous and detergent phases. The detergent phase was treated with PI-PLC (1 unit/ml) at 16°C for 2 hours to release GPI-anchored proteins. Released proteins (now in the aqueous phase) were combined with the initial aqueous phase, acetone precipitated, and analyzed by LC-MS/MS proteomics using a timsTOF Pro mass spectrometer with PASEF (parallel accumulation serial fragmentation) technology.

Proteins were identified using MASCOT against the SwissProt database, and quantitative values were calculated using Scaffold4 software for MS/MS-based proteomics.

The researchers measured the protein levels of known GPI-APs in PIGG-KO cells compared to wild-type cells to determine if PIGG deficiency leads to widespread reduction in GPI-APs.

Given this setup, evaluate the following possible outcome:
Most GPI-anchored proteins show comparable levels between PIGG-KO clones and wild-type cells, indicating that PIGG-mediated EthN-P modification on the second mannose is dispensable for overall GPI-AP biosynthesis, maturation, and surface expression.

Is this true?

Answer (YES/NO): NO